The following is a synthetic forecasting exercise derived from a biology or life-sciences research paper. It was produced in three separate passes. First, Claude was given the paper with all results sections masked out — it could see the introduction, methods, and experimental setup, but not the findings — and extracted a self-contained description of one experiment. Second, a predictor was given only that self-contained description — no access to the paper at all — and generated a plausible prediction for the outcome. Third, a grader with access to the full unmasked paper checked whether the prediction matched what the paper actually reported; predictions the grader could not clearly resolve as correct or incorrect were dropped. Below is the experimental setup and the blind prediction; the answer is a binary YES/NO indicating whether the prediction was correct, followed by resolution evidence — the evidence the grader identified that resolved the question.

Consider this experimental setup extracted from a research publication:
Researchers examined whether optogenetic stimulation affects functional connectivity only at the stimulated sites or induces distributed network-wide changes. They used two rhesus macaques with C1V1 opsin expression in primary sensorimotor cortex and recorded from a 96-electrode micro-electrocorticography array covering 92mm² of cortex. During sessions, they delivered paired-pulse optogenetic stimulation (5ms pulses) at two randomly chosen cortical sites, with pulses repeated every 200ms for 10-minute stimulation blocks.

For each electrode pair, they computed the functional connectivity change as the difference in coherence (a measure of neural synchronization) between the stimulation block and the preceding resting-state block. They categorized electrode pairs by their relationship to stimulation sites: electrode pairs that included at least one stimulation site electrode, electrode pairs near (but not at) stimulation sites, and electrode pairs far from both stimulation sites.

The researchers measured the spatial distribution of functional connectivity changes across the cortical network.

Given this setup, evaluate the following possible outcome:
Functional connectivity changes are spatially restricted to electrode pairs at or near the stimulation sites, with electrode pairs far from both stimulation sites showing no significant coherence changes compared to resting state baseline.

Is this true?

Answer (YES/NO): NO